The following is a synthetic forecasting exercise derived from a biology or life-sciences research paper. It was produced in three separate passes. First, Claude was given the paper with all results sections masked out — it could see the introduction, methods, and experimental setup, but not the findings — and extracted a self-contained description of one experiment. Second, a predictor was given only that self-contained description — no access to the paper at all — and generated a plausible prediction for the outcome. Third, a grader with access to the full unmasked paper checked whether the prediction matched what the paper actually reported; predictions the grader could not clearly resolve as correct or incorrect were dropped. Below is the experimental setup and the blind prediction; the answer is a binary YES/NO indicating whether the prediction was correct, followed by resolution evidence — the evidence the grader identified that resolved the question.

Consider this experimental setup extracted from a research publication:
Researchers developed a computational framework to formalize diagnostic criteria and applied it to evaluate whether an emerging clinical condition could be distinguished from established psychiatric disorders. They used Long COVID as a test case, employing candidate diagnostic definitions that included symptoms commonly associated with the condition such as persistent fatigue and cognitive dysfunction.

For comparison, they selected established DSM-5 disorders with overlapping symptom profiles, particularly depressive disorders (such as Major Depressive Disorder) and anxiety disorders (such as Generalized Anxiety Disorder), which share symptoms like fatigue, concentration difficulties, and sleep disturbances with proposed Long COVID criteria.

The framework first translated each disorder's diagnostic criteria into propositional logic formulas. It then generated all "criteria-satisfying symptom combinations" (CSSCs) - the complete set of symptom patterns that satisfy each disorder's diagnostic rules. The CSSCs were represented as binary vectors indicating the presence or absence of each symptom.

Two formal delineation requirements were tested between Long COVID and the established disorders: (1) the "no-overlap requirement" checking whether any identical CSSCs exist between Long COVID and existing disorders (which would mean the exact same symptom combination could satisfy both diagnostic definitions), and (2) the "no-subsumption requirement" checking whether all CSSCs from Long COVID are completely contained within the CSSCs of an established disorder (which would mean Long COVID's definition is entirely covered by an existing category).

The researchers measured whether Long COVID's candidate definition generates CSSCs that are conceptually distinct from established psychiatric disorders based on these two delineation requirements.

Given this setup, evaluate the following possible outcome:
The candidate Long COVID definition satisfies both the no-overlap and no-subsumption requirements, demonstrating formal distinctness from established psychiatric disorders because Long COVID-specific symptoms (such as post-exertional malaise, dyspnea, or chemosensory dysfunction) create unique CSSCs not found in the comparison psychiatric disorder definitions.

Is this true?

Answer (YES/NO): NO